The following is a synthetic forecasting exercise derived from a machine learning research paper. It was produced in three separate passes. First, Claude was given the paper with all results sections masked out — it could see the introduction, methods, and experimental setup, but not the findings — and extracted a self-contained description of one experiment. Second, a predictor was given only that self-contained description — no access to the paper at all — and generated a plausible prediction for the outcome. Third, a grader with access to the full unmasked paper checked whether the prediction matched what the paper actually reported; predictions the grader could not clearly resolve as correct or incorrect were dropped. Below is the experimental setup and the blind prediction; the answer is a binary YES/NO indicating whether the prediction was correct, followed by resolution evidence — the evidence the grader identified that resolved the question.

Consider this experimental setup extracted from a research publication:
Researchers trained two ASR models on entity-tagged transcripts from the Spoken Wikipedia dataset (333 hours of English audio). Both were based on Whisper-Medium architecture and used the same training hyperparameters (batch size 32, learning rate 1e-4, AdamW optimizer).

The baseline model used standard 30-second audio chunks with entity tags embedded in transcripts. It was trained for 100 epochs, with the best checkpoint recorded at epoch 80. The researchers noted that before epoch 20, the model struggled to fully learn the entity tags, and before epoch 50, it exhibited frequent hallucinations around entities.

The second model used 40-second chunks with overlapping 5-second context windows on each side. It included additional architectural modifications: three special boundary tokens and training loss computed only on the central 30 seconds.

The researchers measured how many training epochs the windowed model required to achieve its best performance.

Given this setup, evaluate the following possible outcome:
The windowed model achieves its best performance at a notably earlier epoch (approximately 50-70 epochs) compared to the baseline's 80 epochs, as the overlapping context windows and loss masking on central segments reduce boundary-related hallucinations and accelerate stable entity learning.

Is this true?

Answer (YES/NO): NO